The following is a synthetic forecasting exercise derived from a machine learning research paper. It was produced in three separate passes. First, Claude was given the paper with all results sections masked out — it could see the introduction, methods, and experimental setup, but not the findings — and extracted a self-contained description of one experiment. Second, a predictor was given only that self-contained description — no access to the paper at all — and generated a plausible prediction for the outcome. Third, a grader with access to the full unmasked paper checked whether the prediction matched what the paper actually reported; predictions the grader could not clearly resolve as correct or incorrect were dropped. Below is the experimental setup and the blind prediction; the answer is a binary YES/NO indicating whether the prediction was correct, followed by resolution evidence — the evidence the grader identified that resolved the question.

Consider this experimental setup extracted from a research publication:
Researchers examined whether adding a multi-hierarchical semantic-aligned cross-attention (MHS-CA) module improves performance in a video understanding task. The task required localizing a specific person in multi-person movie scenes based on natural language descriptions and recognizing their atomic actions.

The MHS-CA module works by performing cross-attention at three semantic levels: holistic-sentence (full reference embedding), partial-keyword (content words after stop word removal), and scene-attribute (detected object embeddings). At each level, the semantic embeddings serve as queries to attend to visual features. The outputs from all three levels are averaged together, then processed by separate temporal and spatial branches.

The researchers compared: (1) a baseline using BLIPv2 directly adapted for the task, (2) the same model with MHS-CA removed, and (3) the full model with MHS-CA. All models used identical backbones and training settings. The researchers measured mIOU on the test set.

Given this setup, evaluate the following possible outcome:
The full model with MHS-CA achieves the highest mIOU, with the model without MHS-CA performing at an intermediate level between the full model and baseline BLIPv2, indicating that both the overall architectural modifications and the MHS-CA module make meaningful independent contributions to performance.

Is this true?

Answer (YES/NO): YES